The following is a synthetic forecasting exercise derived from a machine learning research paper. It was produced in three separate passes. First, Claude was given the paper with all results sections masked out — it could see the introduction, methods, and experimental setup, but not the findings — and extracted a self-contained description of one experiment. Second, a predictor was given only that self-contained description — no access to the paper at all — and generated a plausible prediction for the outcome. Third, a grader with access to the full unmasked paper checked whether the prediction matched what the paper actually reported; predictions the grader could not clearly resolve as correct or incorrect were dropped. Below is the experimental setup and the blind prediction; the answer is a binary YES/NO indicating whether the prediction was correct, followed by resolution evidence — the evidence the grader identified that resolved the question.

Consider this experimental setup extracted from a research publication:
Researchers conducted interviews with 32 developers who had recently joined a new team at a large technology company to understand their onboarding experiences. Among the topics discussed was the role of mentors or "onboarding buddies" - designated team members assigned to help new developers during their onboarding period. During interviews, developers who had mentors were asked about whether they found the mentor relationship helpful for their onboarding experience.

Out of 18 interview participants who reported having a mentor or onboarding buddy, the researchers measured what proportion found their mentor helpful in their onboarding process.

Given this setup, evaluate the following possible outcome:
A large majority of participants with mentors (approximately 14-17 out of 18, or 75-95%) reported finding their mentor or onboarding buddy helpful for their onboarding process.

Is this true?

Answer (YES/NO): YES